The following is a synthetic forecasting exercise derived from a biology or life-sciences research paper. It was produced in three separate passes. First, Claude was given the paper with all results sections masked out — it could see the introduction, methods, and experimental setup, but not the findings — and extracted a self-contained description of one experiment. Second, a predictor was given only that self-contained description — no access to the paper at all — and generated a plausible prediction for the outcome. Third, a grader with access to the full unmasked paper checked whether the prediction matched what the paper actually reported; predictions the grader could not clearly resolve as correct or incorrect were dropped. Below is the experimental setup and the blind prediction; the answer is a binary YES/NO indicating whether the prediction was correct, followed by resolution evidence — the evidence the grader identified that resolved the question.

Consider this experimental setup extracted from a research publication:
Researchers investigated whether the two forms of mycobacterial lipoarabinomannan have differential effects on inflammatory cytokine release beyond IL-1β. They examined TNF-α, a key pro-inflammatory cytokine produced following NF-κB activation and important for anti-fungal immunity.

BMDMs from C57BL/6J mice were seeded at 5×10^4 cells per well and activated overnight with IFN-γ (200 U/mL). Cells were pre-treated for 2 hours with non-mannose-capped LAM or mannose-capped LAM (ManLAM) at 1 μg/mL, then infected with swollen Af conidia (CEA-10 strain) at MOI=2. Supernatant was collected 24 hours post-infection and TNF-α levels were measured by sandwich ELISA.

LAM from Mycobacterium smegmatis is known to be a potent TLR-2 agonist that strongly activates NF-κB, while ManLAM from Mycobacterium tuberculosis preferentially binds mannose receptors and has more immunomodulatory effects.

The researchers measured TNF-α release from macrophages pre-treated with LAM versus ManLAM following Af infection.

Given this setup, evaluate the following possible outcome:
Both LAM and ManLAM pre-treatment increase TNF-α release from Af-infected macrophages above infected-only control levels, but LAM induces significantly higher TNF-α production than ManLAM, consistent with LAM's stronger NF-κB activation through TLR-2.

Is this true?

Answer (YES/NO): NO